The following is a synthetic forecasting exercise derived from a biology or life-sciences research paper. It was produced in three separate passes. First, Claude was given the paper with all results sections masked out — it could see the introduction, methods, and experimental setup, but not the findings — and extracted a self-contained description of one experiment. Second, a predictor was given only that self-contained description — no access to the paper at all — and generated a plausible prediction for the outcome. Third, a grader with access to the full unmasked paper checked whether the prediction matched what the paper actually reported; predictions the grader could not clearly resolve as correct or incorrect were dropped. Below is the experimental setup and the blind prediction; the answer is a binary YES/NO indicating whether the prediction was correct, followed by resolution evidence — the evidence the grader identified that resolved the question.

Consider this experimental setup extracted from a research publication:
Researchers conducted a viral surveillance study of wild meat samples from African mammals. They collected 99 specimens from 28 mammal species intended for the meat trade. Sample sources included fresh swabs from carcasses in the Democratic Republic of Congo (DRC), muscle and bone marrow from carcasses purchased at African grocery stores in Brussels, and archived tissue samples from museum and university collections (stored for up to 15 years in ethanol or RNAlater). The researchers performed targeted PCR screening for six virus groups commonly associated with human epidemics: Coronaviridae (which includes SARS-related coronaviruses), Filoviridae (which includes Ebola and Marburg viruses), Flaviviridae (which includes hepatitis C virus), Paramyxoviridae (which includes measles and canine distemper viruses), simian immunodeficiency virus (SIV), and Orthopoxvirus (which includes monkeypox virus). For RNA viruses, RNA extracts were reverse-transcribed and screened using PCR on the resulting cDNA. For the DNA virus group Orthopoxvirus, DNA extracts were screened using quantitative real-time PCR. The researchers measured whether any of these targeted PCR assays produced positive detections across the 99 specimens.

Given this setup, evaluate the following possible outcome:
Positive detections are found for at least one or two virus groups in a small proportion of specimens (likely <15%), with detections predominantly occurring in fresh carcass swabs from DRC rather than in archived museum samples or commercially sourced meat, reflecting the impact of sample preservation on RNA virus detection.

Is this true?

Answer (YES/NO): YES